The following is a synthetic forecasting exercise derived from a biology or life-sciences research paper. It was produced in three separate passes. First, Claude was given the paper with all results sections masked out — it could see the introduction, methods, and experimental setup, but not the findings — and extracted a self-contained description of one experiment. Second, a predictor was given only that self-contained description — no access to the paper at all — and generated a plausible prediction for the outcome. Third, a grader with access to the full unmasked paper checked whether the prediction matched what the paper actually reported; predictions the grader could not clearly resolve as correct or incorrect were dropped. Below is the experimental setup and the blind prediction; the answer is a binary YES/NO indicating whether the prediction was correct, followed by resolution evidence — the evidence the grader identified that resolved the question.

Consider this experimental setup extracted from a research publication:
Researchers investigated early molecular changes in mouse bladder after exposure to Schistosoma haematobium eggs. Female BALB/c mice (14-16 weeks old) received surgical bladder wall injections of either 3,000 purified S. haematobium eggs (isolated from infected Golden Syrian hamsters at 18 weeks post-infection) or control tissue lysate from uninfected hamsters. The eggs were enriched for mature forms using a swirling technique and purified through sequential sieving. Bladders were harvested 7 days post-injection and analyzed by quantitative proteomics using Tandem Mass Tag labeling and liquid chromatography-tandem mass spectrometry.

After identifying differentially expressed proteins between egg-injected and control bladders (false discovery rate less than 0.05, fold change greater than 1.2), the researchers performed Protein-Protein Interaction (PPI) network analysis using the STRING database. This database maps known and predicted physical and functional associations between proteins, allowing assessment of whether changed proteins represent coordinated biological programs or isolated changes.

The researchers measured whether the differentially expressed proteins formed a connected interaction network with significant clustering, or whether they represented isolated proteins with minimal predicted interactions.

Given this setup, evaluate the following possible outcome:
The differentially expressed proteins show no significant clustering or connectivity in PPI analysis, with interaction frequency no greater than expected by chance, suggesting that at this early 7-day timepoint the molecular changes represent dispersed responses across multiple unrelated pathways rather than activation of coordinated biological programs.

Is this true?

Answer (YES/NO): NO